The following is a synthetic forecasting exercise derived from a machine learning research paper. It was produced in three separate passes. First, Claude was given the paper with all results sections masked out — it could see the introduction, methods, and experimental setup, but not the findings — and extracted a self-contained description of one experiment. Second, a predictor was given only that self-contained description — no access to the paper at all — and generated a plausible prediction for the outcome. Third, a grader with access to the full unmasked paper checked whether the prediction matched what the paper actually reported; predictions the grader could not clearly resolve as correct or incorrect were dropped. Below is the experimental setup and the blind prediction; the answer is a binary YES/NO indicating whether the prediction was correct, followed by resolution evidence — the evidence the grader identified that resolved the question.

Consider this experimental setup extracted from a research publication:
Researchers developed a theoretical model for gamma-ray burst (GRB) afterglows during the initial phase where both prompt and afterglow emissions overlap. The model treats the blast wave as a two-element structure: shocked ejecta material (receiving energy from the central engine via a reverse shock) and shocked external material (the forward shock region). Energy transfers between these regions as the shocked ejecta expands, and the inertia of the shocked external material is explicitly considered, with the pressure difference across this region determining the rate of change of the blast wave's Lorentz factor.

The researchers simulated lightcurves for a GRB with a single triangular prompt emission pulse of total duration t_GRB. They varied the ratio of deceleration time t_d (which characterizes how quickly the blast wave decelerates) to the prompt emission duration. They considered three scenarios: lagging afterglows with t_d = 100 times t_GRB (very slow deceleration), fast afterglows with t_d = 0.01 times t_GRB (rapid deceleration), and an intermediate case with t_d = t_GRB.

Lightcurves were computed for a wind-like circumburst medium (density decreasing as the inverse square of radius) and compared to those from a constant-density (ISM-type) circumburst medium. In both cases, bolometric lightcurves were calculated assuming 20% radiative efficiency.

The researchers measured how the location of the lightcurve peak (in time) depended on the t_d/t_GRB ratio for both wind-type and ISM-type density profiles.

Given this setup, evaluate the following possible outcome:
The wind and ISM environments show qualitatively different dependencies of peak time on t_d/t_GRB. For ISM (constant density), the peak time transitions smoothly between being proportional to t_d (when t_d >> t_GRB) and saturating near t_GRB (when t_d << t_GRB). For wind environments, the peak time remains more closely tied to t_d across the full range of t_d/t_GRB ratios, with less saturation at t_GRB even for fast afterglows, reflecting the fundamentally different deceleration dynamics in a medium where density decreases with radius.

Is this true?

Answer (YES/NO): NO